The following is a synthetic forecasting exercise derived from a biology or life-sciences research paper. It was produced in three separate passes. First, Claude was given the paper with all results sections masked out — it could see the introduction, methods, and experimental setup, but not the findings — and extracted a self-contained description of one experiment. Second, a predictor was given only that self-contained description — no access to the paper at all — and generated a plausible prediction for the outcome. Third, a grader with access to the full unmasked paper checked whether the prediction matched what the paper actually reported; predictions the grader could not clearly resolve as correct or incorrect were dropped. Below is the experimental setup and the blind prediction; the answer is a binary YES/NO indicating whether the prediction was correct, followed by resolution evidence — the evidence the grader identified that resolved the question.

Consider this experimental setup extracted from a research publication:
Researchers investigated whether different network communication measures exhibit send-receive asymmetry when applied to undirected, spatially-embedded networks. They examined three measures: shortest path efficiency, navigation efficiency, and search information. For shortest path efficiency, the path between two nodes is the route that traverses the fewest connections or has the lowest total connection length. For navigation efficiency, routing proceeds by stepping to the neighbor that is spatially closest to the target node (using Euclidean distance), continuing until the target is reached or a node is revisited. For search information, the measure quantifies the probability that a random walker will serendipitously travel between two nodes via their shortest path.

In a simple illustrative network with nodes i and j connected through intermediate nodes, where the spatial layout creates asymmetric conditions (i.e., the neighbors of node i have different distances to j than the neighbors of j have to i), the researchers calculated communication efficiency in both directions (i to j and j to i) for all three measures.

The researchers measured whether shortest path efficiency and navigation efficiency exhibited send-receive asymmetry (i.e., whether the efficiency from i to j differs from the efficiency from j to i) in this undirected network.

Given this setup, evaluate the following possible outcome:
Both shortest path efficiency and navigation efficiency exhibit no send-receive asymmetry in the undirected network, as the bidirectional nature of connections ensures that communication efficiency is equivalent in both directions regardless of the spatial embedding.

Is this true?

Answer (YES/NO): NO